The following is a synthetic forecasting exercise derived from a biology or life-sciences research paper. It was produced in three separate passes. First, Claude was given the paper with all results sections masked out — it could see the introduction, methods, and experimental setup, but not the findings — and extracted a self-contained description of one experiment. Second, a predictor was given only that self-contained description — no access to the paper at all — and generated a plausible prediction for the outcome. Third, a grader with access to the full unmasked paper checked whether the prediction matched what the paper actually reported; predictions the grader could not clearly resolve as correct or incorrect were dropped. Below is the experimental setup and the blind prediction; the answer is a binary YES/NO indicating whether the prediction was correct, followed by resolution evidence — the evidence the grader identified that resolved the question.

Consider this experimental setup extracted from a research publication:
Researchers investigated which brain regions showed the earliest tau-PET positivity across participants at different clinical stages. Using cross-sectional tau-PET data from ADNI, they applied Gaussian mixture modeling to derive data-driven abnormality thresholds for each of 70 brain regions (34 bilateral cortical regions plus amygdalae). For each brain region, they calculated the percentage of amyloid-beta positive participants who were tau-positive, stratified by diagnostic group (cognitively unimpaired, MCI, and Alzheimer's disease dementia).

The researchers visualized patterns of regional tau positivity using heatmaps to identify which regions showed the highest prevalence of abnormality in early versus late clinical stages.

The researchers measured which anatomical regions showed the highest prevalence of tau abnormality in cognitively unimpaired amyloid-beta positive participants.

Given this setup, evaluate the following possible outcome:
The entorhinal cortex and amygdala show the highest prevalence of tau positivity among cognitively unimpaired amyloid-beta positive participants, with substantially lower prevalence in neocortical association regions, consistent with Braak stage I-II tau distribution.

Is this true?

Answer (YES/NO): NO